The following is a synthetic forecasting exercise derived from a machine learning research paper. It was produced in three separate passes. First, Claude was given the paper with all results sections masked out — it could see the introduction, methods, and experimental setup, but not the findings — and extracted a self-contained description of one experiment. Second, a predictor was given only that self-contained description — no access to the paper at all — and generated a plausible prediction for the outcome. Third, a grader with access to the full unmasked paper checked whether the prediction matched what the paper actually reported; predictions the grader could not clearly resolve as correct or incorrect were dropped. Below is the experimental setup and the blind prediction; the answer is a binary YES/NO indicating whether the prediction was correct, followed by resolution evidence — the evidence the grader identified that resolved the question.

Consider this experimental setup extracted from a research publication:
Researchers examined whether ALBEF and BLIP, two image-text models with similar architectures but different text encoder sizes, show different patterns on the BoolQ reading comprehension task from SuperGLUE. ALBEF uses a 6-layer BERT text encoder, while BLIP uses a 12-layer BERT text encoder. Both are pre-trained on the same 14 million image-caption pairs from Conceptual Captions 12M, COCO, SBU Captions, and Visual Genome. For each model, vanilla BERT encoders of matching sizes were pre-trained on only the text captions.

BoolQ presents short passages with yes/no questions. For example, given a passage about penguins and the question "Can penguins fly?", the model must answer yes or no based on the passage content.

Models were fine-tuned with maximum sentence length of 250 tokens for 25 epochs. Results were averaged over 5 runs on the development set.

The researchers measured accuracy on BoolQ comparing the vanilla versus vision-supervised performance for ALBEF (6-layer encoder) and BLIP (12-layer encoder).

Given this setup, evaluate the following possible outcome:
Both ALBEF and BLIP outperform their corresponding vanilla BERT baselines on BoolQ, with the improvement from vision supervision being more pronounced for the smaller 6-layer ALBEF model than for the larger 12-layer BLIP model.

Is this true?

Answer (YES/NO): NO